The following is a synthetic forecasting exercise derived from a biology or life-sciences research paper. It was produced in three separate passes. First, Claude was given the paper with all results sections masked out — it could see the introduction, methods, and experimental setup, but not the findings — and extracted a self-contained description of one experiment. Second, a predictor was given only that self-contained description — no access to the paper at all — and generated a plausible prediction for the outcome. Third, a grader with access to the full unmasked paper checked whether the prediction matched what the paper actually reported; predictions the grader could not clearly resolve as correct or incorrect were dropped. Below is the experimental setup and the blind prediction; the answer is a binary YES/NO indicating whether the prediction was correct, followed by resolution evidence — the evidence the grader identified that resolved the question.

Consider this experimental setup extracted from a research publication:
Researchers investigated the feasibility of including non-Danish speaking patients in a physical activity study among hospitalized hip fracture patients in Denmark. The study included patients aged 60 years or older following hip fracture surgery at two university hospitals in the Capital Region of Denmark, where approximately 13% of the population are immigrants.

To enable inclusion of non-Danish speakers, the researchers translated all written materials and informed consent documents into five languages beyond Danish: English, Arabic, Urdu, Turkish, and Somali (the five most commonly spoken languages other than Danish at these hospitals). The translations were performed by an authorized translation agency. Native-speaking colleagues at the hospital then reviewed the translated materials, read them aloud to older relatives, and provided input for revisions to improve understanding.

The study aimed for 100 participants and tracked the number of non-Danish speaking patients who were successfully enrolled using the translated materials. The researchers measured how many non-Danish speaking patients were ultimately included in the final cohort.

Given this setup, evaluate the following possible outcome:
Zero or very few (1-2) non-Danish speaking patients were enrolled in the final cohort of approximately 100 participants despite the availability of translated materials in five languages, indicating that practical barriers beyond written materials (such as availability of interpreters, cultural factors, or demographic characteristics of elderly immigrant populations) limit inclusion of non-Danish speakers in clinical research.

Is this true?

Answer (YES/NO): NO